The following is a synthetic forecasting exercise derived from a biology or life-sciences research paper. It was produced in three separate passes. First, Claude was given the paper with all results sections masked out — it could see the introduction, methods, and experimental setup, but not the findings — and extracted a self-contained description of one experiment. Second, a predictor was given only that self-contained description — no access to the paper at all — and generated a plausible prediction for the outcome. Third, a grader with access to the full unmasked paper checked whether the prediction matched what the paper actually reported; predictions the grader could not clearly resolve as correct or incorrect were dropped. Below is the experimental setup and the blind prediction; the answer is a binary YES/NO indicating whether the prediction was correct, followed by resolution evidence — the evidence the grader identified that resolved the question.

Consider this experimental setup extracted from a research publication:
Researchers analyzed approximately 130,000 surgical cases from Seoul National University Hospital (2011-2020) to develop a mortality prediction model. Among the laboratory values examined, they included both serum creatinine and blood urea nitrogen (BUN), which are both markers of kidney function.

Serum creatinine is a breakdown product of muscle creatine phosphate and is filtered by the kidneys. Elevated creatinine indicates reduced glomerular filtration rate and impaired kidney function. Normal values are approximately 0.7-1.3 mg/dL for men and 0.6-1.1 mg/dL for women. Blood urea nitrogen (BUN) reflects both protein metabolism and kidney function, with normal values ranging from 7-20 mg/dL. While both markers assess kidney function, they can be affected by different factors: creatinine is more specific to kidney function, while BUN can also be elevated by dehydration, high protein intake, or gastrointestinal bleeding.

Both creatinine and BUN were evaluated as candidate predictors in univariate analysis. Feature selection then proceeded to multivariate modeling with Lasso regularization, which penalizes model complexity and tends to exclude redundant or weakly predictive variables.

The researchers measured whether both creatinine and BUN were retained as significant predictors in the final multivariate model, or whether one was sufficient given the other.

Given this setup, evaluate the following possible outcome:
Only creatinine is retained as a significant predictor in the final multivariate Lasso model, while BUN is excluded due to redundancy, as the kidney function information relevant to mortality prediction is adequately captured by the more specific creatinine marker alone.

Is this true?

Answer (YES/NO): YES